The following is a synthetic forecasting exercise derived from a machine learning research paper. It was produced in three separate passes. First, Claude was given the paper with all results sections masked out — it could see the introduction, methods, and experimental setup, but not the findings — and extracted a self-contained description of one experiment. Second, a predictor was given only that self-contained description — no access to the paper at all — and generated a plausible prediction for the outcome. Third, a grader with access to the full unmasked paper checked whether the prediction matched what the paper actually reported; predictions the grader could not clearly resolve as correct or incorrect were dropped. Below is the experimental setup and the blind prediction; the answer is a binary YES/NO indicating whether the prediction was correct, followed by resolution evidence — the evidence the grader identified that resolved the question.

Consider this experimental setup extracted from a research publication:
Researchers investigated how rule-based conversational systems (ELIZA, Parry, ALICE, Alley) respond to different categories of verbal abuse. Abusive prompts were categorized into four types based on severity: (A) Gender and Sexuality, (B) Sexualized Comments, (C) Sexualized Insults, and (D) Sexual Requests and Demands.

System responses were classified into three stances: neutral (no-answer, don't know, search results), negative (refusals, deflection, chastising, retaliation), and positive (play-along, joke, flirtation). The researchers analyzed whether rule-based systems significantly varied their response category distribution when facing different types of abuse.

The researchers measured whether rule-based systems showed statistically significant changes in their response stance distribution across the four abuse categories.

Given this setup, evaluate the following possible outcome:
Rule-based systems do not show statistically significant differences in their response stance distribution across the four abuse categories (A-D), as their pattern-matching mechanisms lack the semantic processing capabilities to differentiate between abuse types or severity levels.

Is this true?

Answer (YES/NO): NO